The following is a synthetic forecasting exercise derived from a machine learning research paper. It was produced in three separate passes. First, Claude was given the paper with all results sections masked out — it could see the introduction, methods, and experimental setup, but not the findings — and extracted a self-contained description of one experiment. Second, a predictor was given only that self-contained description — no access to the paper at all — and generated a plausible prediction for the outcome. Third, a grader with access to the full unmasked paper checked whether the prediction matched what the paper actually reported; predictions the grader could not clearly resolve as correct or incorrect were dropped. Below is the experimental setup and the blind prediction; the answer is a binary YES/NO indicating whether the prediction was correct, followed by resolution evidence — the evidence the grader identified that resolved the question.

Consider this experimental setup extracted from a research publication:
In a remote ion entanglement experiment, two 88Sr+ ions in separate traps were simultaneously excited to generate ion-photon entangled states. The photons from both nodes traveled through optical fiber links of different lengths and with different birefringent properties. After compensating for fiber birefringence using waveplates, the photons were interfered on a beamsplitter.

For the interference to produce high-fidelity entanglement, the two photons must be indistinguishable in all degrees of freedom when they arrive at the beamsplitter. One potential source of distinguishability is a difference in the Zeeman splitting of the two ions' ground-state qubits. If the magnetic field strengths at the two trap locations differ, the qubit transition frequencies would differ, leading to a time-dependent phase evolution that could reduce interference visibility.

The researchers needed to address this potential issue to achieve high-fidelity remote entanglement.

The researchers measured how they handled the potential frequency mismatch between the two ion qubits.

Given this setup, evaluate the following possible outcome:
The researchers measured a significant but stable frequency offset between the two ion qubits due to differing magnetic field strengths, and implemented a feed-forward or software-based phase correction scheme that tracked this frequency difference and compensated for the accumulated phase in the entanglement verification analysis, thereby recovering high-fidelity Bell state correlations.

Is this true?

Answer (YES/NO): NO